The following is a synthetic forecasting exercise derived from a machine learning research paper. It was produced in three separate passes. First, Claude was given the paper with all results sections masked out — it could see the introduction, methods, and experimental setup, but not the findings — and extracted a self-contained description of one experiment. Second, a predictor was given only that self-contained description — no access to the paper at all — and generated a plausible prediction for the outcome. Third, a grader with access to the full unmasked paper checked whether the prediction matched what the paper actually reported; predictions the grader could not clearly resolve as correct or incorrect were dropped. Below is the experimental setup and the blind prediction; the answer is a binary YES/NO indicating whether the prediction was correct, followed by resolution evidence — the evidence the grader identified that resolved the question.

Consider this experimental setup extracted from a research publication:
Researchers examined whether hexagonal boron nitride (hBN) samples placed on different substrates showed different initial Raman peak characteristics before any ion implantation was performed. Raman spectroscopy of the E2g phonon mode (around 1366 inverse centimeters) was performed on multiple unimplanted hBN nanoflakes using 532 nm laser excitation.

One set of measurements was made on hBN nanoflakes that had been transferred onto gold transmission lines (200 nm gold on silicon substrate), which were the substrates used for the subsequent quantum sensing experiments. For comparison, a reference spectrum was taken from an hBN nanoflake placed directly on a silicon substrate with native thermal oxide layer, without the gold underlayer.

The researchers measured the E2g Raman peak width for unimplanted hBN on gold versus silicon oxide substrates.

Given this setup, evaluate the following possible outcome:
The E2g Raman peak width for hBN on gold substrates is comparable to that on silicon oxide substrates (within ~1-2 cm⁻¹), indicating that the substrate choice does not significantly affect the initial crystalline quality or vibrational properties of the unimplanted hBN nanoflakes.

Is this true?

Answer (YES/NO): YES